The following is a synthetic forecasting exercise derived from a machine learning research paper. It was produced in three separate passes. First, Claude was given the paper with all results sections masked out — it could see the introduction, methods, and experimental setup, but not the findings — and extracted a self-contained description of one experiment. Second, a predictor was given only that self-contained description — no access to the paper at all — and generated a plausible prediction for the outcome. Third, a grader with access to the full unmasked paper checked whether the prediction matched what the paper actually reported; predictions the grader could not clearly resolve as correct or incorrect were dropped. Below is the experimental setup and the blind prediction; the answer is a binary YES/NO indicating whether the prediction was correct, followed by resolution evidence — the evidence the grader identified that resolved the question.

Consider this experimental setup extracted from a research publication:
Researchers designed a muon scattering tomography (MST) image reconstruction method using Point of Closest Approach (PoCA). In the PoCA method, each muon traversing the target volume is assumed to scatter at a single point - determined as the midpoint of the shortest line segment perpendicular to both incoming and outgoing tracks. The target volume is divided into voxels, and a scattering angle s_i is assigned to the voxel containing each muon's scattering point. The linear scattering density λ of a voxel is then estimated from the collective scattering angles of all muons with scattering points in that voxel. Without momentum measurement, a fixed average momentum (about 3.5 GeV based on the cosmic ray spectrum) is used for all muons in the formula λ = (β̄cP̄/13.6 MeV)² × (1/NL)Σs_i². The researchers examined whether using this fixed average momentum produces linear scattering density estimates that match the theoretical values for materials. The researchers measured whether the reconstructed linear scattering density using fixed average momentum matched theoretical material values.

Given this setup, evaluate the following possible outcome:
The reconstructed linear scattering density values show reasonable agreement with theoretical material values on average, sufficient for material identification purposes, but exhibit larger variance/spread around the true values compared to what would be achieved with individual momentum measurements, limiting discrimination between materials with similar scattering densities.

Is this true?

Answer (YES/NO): NO